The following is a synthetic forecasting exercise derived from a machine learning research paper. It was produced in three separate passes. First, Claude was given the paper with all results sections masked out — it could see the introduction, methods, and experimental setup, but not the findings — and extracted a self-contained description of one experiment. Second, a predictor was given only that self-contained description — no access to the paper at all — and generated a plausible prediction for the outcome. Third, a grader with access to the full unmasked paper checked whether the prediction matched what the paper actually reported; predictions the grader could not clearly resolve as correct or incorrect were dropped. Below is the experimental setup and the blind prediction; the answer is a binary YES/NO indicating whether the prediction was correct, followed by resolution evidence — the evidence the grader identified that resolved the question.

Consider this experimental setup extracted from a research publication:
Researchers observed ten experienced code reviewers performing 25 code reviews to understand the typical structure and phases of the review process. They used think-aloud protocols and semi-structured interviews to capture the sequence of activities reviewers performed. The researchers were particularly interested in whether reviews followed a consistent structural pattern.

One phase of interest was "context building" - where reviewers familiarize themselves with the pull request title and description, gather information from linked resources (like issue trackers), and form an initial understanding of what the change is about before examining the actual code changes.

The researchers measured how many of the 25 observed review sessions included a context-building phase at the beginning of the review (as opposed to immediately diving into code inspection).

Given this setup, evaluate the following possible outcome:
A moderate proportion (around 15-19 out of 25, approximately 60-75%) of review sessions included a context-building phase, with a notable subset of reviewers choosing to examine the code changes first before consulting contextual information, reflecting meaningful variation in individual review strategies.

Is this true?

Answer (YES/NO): NO